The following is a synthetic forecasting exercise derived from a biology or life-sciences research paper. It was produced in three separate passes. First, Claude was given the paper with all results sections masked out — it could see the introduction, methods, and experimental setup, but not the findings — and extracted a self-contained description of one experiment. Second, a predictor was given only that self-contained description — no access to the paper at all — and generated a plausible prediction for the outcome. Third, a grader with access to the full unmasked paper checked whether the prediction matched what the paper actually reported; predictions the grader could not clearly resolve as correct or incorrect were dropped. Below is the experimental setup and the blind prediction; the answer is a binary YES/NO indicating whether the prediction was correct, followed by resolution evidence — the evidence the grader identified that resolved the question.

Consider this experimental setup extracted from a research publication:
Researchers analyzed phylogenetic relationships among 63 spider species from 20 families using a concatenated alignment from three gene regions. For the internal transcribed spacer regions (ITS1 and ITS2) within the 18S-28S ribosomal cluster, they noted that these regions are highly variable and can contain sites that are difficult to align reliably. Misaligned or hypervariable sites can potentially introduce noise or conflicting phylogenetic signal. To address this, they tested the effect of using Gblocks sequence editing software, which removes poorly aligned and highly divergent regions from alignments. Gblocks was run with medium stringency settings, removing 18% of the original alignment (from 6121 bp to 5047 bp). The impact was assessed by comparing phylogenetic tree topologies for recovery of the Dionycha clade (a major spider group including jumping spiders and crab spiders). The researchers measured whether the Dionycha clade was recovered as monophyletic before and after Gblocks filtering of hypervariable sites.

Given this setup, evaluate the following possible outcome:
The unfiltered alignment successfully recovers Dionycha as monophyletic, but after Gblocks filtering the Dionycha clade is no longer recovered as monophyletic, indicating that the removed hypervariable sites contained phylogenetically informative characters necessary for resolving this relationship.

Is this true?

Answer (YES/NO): NO